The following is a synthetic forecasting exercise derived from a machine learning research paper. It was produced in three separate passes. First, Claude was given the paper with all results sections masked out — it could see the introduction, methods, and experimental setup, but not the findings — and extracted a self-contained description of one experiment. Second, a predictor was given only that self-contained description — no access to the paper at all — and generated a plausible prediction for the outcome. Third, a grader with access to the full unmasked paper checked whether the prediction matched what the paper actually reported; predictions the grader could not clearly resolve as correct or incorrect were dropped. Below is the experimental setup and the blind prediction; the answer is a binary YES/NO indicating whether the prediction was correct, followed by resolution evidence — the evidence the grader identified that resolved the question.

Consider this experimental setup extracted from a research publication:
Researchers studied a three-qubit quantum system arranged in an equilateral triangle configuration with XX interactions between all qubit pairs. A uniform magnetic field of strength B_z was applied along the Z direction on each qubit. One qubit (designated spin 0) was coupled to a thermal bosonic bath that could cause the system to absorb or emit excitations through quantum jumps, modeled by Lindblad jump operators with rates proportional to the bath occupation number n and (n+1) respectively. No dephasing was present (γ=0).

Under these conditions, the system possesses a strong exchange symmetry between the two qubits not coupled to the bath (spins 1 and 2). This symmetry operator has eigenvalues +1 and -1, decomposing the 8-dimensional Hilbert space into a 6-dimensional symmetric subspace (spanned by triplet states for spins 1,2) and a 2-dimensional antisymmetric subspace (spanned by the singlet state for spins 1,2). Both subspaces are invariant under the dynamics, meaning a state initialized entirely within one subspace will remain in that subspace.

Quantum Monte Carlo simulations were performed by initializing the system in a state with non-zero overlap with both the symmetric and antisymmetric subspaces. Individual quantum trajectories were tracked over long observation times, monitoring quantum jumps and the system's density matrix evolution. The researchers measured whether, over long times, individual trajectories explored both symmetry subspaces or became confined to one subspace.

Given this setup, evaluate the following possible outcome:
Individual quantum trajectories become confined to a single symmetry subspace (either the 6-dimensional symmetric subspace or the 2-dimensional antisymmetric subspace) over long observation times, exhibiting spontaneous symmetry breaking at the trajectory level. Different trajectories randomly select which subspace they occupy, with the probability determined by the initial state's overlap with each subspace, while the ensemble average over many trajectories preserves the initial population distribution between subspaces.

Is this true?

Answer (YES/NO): YES